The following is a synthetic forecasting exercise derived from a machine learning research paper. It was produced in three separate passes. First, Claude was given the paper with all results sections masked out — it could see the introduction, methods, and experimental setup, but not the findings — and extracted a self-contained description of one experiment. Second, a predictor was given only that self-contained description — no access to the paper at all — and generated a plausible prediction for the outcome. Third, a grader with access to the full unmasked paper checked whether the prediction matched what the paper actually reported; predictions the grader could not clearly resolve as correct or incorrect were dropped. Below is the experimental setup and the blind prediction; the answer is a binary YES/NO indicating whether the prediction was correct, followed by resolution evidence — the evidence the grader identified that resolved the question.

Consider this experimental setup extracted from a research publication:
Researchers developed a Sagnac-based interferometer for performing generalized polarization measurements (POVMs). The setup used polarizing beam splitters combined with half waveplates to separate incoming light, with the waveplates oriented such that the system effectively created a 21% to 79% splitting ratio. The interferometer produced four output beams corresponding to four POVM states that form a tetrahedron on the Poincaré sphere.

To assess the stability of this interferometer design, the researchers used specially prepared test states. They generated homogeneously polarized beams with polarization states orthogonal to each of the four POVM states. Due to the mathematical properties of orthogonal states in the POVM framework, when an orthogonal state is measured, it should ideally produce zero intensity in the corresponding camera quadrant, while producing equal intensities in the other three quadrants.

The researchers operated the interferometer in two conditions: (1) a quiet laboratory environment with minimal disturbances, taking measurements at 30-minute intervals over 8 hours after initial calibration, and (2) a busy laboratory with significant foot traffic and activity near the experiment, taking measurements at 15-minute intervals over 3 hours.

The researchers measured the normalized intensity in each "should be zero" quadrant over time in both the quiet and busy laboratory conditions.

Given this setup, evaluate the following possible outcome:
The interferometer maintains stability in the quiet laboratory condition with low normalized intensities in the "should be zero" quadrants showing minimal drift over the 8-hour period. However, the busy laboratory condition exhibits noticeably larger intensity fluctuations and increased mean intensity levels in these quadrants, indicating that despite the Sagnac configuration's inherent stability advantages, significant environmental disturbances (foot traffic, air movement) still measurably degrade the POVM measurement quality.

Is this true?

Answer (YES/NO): YES